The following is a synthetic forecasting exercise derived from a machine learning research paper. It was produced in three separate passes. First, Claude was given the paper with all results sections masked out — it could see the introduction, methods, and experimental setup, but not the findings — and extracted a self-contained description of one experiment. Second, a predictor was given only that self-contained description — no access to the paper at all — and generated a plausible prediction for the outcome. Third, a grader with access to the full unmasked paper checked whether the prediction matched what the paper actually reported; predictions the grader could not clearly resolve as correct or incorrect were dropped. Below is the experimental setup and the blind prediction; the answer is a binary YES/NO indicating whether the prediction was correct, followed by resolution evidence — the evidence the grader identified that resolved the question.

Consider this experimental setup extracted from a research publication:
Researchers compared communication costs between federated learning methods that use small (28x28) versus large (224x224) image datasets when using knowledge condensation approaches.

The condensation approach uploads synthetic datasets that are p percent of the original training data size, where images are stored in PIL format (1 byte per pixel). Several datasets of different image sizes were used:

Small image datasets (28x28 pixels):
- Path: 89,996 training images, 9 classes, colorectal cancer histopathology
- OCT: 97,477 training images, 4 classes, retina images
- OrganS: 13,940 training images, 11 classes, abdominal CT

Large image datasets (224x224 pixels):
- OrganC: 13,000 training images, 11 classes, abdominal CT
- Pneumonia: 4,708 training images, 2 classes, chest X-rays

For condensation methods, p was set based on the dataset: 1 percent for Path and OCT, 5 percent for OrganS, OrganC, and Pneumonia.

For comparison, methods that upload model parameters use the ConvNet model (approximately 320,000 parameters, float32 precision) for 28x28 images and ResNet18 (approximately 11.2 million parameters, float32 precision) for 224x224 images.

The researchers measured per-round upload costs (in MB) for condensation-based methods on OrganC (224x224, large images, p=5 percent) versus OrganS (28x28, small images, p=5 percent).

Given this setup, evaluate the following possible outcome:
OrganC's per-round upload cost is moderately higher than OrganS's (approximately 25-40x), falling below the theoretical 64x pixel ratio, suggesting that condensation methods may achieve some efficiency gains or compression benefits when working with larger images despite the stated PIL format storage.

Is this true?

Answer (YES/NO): NO